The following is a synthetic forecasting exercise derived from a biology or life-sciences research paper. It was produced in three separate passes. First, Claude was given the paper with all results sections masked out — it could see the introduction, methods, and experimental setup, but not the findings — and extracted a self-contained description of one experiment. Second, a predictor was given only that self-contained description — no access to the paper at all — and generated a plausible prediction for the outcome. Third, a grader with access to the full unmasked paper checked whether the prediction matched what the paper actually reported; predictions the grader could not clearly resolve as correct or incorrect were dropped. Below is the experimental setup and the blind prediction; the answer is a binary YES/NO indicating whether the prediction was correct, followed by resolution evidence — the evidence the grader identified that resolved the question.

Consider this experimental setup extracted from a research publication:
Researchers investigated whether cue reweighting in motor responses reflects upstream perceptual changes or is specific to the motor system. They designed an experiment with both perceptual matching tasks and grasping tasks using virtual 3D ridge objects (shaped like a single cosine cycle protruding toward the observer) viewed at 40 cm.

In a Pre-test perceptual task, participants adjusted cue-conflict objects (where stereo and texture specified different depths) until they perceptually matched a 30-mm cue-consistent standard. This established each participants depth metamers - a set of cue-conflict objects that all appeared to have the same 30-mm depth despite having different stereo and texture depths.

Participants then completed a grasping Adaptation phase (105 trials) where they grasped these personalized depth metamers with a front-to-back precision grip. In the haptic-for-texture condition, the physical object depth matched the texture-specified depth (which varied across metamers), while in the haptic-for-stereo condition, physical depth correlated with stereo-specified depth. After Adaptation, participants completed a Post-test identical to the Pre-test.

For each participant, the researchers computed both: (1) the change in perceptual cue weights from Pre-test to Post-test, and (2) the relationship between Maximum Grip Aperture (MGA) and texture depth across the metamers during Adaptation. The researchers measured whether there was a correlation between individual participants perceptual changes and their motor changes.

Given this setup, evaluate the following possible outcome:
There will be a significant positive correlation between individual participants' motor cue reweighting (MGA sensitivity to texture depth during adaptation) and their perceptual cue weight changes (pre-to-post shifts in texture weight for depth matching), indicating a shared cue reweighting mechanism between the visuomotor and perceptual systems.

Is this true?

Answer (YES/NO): YES